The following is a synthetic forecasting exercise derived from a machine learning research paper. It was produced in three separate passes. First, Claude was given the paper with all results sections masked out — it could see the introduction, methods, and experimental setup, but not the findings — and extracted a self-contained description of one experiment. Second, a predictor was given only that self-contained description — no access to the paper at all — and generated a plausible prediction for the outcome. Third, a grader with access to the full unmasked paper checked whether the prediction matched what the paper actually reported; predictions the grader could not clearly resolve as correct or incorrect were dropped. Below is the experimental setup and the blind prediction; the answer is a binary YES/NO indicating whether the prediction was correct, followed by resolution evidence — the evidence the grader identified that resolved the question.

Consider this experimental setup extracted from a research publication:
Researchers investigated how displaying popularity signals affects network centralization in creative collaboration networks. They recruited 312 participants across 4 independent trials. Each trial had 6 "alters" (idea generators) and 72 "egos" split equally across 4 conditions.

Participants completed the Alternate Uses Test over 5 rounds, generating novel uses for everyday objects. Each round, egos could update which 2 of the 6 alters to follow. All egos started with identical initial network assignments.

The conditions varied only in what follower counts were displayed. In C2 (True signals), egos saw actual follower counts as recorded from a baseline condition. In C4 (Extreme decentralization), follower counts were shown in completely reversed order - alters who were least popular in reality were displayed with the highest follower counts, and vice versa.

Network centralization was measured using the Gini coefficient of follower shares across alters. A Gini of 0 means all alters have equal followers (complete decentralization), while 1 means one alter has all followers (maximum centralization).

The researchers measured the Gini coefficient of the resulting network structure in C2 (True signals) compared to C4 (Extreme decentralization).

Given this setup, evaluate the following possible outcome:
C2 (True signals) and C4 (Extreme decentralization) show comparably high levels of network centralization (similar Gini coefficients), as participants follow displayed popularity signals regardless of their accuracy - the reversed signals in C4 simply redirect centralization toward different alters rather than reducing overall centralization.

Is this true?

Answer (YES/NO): NO